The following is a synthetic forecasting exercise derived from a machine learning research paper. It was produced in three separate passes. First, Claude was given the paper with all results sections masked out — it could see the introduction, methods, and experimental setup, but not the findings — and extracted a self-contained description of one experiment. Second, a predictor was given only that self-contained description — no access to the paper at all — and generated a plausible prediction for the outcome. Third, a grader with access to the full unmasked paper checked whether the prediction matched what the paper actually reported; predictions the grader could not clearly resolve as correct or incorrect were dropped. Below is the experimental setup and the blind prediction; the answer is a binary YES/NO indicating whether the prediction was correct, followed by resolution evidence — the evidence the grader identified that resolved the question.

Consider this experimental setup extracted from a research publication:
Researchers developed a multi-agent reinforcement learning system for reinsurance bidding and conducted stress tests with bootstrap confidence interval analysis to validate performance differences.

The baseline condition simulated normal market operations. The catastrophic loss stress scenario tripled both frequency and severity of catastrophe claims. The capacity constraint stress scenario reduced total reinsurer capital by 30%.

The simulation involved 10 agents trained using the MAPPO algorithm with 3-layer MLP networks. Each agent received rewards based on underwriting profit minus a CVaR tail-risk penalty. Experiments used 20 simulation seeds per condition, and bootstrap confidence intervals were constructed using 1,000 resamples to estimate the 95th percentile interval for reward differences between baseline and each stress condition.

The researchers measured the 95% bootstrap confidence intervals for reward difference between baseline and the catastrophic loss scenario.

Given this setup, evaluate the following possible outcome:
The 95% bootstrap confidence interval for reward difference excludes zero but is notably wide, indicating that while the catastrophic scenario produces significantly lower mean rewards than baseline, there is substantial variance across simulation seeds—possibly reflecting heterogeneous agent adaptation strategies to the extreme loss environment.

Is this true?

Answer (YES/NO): NO